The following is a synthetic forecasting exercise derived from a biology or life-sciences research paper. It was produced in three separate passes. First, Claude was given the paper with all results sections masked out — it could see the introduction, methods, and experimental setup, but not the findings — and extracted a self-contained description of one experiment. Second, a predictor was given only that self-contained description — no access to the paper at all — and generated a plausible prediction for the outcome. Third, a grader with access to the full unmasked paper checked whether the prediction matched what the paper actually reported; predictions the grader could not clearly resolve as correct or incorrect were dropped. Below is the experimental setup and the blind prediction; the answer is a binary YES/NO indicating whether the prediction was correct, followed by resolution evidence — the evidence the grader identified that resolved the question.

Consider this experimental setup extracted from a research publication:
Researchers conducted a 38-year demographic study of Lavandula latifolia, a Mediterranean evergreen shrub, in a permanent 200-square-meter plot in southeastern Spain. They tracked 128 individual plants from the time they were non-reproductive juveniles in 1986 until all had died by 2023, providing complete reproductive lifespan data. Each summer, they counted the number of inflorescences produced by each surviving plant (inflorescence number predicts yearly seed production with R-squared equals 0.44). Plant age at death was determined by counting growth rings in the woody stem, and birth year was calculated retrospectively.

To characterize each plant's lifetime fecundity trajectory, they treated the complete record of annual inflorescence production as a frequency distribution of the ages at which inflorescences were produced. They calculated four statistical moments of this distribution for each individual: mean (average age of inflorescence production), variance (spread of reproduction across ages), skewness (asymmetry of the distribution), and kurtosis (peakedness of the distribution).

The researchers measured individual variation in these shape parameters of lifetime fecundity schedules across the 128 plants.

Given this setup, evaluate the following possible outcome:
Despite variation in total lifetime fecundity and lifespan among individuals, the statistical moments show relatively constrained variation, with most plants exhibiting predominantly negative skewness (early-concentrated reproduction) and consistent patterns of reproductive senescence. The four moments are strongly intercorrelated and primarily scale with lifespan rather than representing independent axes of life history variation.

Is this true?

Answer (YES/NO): NO